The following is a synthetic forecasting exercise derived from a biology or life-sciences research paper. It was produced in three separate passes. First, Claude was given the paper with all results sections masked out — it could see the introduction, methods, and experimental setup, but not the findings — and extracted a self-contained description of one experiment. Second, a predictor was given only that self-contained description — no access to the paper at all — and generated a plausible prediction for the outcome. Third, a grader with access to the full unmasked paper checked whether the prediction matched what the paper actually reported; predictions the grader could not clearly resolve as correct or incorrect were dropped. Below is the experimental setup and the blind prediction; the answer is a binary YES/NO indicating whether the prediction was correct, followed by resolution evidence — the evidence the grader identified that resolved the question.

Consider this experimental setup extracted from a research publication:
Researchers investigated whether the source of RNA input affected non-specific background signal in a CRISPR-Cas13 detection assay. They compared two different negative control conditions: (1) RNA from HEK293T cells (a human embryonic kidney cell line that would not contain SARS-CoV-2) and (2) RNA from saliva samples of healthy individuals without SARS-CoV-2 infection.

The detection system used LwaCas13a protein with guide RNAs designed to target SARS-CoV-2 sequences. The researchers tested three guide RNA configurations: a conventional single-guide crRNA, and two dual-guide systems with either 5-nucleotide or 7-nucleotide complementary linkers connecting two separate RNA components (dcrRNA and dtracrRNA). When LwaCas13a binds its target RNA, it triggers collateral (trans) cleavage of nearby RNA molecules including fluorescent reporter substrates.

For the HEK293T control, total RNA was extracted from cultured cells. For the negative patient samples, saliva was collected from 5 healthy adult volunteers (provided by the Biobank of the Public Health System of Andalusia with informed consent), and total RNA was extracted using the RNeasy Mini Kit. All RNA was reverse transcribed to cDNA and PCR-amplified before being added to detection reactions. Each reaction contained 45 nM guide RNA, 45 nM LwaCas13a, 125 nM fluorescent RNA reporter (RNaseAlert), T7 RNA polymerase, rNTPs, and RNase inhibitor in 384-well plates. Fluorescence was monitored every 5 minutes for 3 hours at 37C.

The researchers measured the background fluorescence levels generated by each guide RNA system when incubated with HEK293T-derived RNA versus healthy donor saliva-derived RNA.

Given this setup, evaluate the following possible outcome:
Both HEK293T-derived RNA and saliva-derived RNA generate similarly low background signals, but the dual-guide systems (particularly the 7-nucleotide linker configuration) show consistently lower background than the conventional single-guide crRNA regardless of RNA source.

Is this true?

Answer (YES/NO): NO